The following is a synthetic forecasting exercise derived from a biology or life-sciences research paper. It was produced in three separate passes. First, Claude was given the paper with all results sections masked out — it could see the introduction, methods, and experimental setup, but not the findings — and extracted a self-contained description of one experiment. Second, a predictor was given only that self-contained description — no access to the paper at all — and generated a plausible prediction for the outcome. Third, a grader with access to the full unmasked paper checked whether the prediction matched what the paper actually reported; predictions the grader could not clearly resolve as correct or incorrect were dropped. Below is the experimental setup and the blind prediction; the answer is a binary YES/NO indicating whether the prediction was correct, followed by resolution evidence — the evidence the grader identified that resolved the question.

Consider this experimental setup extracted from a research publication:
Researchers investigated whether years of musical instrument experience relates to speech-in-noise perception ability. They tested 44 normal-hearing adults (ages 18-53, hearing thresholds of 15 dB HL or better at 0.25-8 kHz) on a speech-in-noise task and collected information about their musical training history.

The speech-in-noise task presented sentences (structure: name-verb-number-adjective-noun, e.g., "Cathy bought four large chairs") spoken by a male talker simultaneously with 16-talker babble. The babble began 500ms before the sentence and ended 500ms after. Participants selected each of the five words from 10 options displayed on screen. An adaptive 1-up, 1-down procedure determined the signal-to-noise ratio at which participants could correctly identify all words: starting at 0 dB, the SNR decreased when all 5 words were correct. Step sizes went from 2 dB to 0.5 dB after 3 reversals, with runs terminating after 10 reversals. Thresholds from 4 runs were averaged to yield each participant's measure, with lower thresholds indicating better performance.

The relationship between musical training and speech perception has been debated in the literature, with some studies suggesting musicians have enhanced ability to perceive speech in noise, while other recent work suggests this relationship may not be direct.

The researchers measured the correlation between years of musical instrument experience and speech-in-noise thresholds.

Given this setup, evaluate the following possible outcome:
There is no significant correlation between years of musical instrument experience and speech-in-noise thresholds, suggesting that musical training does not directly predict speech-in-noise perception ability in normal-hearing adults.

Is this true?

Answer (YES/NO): YES